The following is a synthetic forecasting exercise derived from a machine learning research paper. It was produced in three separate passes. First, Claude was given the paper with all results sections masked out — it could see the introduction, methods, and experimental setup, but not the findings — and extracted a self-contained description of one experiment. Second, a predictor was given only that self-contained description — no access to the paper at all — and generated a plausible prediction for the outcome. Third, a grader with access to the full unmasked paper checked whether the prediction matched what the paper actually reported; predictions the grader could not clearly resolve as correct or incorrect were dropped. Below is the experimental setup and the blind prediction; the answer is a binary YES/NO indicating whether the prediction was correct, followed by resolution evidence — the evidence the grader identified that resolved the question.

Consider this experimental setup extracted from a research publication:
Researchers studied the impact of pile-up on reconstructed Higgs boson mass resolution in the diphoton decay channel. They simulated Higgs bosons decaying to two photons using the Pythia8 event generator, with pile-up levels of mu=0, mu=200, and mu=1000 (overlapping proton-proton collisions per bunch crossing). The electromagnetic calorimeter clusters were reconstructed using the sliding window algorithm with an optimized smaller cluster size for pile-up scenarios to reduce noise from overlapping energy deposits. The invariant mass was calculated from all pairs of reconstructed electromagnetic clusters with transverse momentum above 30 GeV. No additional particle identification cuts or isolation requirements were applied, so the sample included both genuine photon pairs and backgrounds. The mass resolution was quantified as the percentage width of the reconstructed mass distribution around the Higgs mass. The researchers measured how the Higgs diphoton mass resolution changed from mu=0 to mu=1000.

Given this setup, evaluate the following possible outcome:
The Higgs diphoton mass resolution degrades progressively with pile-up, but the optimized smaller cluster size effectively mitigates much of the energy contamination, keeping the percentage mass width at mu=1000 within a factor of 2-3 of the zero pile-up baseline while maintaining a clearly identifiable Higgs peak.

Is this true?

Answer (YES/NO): YES